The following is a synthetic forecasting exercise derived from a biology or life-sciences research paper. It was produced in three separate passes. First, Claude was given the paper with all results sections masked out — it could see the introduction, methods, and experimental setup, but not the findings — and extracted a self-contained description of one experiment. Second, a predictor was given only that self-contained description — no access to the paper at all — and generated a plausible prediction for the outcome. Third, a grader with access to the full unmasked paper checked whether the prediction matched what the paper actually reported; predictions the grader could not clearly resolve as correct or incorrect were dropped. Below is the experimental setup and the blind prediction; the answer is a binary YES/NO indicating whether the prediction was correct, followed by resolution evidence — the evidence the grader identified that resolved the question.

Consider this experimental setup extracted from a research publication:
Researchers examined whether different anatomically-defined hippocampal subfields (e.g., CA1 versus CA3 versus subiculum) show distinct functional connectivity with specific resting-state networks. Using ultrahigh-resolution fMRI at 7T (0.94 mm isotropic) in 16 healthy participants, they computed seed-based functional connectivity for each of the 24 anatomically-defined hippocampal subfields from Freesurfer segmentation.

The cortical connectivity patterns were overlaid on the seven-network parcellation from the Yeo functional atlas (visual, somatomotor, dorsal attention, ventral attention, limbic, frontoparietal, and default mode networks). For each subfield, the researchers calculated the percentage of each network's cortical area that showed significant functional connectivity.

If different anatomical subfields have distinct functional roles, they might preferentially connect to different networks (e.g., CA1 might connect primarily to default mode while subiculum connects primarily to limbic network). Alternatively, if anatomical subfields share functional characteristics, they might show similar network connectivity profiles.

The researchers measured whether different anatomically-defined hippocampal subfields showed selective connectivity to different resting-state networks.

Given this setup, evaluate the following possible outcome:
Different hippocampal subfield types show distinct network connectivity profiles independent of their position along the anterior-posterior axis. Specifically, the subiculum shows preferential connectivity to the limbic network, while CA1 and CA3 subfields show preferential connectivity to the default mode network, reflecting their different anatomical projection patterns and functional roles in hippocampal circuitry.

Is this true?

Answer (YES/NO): NO